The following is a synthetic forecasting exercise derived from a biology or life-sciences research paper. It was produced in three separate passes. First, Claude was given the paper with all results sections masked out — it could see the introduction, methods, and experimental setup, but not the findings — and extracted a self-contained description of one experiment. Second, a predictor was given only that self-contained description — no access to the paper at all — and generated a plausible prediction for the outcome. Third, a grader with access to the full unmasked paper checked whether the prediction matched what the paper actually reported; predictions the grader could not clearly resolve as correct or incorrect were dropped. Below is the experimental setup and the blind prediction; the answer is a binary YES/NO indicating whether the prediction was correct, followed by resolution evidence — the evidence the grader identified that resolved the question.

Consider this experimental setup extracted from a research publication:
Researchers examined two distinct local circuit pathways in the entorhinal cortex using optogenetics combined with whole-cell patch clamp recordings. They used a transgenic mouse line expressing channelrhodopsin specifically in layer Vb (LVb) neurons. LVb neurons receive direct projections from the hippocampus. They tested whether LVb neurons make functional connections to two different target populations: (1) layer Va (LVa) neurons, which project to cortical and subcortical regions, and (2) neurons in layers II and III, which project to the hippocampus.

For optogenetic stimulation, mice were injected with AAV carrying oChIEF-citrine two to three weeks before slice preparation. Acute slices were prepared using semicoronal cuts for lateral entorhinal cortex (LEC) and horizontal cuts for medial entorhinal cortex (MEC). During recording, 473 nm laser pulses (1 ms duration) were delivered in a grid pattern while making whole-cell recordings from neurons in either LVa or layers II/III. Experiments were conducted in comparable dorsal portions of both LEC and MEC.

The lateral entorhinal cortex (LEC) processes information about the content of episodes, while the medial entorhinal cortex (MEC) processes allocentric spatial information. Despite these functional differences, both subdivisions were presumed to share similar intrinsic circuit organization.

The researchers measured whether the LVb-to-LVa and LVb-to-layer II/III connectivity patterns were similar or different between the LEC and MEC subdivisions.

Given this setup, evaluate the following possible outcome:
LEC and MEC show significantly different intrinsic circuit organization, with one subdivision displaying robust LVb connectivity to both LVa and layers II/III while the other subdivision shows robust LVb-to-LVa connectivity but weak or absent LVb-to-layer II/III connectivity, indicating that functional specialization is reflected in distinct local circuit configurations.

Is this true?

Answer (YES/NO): NO